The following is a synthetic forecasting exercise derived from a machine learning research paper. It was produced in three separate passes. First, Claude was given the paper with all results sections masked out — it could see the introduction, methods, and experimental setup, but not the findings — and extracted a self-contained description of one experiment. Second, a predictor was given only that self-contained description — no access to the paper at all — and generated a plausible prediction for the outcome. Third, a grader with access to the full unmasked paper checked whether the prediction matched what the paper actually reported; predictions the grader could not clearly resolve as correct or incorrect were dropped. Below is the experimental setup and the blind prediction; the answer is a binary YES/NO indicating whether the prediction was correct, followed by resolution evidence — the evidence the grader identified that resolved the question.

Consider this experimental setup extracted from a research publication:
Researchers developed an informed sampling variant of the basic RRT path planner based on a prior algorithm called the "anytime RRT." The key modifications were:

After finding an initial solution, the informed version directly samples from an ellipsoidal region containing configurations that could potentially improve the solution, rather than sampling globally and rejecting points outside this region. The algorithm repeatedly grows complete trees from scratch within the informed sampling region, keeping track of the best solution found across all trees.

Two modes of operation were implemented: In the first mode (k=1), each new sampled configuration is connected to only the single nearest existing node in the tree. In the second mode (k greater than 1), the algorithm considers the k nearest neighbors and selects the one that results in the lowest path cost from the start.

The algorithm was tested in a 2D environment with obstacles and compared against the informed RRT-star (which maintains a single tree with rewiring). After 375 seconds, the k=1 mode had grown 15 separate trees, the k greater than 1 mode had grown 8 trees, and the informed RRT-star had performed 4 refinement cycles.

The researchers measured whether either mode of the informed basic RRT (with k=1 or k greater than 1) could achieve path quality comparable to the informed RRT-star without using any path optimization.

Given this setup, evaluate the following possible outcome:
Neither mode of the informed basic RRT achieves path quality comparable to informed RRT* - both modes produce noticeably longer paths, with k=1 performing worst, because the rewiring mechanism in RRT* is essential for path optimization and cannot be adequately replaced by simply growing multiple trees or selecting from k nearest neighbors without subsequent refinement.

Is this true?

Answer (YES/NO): YES